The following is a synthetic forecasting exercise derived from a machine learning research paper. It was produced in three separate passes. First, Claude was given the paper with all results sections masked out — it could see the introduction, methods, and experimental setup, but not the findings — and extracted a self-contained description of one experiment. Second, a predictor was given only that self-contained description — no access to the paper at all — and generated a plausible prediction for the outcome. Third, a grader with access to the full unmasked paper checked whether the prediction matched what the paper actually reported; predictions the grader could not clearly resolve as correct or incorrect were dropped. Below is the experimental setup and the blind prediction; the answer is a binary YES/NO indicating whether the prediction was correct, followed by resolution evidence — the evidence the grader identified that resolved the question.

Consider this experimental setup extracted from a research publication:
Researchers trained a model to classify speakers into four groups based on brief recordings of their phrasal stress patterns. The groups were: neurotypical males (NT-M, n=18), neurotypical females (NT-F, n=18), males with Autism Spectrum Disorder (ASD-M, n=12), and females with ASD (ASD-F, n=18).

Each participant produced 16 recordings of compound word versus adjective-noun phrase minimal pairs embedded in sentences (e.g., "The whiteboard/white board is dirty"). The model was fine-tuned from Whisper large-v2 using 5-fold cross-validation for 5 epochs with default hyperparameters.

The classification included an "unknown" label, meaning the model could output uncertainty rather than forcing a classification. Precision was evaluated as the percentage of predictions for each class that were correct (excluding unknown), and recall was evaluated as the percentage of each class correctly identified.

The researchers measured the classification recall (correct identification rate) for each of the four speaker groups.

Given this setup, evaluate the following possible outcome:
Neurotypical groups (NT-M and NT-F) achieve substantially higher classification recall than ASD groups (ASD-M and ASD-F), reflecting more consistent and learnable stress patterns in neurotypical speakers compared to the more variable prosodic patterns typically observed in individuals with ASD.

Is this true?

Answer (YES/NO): NO